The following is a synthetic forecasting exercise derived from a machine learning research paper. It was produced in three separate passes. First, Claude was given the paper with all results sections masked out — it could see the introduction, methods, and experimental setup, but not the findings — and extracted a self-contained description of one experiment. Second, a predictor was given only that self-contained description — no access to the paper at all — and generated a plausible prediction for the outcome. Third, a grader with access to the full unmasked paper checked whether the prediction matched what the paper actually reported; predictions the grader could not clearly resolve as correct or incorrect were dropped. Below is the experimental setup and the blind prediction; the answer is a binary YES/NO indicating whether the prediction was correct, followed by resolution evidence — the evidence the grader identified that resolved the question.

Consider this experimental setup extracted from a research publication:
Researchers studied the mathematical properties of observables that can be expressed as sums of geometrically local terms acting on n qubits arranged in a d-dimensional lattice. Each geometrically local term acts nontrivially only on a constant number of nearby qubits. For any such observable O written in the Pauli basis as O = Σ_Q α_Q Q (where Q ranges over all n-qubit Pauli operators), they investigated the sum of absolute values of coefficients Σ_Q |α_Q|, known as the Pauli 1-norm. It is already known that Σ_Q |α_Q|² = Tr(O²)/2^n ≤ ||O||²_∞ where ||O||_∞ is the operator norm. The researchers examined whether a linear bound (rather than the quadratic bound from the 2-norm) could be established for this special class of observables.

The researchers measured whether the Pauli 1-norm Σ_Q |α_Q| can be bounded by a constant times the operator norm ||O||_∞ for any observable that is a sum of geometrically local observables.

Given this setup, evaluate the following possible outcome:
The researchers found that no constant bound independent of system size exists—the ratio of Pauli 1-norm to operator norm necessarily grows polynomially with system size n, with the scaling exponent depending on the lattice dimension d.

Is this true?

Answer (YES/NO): NO